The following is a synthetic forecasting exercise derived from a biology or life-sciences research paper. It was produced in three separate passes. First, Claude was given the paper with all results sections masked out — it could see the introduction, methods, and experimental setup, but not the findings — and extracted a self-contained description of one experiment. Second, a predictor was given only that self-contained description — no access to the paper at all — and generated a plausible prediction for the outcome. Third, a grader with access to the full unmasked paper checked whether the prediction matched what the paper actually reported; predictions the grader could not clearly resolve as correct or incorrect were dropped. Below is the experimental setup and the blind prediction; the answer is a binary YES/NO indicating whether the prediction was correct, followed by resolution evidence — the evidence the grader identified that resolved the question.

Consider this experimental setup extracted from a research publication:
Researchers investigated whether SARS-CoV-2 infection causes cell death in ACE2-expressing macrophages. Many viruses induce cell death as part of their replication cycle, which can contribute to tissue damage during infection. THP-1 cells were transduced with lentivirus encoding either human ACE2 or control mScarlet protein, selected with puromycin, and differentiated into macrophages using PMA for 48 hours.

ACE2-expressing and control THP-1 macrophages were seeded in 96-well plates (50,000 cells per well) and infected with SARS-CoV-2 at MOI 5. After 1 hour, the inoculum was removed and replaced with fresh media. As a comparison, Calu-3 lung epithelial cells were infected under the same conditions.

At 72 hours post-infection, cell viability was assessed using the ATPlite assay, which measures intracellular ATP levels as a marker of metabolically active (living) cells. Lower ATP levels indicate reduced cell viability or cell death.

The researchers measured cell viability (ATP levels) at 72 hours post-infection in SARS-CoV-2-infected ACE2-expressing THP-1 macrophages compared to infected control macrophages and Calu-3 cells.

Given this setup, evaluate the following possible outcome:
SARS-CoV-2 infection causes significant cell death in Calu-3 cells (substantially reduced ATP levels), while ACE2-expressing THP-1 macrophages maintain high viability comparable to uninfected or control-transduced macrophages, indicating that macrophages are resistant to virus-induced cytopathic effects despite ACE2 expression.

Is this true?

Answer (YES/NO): NO